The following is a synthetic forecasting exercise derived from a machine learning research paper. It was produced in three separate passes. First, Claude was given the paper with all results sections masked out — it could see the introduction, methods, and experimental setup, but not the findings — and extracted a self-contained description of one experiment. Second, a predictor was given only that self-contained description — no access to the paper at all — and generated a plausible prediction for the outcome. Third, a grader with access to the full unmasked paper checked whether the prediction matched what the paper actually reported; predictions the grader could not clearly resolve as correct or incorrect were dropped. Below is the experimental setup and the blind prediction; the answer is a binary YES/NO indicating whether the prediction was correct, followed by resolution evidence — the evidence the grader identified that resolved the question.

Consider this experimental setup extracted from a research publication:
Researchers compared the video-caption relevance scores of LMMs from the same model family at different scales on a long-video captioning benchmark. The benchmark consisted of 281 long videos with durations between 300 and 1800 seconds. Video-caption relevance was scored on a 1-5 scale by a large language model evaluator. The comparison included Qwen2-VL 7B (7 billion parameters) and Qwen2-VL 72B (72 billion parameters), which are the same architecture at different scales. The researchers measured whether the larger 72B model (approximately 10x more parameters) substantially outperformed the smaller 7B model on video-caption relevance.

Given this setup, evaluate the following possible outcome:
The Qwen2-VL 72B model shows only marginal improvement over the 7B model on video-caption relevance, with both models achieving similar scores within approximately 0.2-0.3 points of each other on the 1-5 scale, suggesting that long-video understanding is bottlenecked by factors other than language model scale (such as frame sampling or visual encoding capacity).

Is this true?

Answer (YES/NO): NO